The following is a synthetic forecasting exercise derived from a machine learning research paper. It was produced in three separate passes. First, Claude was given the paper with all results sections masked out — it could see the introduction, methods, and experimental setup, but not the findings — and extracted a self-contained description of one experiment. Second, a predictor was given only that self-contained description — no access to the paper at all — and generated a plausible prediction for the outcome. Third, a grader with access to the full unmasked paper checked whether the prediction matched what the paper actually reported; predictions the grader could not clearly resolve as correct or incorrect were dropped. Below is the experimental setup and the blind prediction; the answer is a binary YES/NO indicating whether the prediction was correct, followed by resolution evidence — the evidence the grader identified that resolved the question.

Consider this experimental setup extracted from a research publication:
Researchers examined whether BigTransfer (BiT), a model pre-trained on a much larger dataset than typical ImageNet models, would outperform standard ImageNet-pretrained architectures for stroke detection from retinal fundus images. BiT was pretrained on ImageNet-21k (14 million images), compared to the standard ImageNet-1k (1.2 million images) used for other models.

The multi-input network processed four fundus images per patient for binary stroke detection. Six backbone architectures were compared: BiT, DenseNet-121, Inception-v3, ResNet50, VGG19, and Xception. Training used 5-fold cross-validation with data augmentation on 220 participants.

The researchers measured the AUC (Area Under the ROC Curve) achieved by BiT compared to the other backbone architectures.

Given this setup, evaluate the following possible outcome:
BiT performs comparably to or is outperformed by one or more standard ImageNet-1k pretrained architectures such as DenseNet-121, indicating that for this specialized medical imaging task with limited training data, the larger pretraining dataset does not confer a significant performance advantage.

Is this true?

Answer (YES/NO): YES